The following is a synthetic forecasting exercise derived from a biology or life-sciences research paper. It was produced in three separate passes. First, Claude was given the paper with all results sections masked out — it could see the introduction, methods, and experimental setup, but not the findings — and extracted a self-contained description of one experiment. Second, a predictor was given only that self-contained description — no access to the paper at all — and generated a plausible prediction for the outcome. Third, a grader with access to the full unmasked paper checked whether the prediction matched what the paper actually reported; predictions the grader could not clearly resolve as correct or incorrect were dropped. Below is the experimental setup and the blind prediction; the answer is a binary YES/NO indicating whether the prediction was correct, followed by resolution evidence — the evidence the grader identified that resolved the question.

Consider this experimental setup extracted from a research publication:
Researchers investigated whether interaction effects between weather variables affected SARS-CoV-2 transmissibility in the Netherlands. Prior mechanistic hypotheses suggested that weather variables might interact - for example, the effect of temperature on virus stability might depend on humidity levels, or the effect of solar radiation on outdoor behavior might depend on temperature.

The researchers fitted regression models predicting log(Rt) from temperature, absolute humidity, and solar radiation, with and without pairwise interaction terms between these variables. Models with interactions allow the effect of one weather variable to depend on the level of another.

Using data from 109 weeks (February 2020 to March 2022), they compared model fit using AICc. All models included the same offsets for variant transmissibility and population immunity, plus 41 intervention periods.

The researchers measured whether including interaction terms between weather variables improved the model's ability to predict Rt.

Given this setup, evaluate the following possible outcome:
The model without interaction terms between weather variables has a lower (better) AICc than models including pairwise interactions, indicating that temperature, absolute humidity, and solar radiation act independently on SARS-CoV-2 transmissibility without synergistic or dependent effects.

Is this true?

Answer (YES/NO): NO